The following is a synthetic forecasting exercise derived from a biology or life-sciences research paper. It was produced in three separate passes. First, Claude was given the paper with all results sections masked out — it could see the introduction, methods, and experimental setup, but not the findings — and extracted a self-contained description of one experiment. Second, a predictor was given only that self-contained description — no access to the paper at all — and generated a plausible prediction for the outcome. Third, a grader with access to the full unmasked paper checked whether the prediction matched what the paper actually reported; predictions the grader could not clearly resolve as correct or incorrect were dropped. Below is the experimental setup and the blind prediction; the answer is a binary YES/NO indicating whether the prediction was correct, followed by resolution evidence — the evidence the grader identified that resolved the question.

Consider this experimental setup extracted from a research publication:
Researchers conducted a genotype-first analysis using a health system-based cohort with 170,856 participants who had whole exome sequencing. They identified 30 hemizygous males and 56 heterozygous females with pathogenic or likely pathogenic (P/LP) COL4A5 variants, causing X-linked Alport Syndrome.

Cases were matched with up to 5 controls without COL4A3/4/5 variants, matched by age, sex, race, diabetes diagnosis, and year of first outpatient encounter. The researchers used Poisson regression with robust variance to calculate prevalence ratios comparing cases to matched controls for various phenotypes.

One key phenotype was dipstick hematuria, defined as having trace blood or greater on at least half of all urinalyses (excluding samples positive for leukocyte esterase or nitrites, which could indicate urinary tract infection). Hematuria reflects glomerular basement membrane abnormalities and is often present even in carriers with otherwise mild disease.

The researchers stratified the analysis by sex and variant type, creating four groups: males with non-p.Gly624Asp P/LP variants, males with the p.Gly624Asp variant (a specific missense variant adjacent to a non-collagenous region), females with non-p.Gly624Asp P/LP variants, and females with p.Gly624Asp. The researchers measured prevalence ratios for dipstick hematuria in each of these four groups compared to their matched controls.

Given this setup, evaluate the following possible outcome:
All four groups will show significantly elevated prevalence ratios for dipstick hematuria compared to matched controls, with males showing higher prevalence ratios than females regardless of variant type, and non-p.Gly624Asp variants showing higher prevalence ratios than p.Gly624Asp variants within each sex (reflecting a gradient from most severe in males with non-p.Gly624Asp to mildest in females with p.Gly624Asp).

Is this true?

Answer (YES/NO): NO